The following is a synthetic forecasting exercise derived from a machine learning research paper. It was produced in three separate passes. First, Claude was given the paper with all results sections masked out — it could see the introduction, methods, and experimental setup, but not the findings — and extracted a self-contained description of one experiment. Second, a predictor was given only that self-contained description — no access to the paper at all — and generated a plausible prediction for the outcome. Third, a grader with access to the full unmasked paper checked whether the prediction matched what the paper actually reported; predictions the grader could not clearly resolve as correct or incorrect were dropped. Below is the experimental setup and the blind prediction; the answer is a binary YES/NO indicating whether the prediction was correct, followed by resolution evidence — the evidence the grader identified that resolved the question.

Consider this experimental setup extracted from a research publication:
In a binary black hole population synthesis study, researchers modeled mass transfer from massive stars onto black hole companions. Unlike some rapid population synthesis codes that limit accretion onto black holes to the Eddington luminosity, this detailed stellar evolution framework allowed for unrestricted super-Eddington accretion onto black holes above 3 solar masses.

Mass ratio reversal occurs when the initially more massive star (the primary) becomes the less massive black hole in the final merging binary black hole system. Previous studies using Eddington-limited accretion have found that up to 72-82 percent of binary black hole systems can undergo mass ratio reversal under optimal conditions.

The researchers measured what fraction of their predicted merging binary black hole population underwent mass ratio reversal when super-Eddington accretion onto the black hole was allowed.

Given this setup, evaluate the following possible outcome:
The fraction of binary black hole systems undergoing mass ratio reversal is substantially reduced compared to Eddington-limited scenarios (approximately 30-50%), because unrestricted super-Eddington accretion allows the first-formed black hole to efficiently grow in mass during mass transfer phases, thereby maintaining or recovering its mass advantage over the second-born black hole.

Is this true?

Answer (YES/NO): NO